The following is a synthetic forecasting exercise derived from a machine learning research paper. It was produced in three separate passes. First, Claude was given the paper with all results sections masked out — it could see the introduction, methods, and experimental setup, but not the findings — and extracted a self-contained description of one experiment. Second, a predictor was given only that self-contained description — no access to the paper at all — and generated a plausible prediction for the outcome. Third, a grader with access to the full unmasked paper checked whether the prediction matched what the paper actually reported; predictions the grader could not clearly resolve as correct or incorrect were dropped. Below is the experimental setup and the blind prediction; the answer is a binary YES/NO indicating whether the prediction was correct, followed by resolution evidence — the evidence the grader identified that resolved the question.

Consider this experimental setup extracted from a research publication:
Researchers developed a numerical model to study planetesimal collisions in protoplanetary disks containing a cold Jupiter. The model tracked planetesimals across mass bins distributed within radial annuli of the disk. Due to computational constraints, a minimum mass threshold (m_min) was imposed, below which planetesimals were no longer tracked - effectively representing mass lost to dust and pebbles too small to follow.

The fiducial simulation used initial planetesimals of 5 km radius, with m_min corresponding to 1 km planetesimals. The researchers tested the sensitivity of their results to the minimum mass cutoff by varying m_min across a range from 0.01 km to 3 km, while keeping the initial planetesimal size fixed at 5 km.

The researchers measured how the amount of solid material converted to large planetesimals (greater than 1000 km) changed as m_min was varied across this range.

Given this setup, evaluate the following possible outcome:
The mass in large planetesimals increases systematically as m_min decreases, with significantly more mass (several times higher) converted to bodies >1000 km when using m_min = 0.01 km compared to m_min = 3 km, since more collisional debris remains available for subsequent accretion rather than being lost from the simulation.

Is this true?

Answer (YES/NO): NO